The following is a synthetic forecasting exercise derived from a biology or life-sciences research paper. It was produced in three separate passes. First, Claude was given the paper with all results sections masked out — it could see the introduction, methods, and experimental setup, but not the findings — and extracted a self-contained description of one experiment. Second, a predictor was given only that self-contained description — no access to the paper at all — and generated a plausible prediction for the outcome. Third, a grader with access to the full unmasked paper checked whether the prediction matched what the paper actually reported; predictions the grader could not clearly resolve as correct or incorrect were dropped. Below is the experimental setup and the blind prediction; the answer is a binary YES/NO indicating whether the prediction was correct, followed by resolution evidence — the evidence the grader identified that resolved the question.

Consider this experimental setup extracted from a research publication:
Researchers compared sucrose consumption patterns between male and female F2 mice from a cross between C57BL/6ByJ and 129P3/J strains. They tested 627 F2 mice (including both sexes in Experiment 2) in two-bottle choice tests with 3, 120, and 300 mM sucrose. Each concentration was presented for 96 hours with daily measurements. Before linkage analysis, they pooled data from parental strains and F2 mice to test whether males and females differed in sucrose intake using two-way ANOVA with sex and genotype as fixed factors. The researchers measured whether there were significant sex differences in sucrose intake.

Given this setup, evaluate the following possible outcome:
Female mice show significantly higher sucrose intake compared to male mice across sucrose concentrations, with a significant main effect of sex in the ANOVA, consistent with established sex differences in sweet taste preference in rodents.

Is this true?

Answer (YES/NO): NO